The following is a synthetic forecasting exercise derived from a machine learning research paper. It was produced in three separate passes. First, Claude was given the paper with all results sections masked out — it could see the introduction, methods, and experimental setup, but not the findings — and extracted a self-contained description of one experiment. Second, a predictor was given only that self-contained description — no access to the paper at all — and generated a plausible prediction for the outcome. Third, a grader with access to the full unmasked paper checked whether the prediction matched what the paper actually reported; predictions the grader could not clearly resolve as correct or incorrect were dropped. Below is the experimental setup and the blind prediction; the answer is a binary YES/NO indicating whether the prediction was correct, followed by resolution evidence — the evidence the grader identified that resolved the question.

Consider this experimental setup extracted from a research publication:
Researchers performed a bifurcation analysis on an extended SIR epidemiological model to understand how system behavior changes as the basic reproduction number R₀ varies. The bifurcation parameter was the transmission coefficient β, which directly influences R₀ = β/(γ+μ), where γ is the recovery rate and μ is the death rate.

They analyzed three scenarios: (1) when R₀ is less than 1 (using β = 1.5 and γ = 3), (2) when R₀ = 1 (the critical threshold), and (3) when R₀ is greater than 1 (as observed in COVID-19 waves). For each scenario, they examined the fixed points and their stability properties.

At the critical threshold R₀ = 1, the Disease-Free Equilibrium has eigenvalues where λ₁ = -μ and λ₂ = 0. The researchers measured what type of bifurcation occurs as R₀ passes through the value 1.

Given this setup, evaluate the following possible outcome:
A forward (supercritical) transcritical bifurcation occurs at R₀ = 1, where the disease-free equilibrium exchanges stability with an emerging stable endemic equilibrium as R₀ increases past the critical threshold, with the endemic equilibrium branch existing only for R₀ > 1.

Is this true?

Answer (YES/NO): YES